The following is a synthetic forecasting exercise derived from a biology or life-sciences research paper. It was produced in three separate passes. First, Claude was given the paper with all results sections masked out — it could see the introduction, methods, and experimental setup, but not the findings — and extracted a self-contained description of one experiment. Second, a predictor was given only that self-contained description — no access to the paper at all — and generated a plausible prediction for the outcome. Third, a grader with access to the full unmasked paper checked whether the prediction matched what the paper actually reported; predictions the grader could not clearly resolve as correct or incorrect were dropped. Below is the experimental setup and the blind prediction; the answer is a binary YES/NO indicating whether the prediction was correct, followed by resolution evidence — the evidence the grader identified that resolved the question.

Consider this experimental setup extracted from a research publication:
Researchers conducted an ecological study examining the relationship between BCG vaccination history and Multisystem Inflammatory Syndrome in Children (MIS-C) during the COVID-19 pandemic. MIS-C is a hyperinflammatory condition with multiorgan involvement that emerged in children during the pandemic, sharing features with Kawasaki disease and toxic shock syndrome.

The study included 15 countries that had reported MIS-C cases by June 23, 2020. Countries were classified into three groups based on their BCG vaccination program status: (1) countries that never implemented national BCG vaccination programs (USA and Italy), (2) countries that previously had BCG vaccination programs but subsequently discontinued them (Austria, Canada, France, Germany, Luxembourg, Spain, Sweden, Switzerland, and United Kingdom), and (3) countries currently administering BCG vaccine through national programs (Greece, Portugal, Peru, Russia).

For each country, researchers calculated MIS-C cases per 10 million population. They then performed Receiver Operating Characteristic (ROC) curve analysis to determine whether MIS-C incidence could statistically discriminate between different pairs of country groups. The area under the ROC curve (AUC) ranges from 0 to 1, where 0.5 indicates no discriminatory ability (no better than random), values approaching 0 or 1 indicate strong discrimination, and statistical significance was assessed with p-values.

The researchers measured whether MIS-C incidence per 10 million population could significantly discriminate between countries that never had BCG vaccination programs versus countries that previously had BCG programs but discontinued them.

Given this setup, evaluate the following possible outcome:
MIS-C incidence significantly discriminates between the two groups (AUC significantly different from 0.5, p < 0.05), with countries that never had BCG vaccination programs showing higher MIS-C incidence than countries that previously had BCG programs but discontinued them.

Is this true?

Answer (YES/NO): NO